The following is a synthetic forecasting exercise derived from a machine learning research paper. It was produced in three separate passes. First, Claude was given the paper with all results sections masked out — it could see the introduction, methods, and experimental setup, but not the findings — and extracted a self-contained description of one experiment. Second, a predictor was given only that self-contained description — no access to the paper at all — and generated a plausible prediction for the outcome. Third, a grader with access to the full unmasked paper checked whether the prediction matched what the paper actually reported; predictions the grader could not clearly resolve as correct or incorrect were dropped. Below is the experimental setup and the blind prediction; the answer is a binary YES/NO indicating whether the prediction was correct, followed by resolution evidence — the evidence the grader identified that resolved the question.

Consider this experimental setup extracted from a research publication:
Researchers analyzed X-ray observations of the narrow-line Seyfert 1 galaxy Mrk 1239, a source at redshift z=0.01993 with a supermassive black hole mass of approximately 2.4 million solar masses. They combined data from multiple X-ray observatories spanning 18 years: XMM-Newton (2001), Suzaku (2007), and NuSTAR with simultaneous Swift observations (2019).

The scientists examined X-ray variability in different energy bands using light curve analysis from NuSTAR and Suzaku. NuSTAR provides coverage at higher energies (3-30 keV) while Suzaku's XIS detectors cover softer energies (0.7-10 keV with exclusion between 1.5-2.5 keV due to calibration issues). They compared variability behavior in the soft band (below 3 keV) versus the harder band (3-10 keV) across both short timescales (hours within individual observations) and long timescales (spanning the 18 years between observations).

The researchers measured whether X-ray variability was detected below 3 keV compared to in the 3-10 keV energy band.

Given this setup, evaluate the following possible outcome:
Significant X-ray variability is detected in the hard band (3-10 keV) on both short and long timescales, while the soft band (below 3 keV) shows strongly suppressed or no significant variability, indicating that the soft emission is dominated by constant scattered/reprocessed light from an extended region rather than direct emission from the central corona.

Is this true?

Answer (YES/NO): YES